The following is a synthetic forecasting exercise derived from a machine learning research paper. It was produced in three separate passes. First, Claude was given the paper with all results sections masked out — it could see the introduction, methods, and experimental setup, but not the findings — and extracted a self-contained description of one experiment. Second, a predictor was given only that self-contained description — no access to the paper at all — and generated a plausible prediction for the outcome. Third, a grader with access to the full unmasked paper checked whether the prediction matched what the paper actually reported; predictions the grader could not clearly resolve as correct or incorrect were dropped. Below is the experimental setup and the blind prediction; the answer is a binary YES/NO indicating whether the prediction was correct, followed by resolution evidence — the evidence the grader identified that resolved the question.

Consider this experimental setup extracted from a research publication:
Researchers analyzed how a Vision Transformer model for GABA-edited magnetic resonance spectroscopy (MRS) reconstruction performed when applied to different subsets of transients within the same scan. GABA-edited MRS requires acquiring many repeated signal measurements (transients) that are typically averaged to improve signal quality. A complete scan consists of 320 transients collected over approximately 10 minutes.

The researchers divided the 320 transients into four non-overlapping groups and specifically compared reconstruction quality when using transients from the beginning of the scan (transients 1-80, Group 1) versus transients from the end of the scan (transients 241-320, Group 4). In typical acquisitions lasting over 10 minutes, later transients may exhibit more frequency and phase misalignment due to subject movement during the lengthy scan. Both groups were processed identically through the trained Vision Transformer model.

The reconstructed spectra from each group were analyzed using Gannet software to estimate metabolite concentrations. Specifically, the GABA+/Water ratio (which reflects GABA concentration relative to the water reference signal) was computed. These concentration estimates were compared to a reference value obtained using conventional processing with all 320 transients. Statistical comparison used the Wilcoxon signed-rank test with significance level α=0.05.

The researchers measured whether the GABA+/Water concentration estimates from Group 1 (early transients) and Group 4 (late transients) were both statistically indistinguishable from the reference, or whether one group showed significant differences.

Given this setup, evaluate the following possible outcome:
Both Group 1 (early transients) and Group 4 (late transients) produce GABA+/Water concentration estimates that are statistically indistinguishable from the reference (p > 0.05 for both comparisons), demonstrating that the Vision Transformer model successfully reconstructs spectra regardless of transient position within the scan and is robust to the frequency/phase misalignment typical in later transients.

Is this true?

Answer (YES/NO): YES